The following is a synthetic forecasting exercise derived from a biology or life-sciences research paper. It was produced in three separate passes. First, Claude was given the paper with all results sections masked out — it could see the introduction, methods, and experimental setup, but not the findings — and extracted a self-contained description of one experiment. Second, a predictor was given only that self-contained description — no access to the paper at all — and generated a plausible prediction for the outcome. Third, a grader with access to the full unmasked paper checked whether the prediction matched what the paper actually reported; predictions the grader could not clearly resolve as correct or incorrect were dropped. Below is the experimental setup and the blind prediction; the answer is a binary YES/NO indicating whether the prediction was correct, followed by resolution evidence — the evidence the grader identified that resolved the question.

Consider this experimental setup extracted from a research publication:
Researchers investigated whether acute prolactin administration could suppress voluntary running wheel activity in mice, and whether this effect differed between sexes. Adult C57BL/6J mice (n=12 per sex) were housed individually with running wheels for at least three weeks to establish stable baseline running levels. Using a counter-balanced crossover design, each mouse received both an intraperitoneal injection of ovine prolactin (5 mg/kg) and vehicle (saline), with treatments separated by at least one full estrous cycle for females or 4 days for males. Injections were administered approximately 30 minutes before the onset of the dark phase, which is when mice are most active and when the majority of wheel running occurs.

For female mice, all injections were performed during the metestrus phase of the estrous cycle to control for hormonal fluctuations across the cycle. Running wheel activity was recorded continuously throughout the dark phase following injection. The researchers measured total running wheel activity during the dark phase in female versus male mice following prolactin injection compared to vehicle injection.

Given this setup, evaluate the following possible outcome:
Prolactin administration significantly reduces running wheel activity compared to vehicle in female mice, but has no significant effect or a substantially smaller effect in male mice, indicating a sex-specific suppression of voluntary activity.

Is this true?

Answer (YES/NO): YES